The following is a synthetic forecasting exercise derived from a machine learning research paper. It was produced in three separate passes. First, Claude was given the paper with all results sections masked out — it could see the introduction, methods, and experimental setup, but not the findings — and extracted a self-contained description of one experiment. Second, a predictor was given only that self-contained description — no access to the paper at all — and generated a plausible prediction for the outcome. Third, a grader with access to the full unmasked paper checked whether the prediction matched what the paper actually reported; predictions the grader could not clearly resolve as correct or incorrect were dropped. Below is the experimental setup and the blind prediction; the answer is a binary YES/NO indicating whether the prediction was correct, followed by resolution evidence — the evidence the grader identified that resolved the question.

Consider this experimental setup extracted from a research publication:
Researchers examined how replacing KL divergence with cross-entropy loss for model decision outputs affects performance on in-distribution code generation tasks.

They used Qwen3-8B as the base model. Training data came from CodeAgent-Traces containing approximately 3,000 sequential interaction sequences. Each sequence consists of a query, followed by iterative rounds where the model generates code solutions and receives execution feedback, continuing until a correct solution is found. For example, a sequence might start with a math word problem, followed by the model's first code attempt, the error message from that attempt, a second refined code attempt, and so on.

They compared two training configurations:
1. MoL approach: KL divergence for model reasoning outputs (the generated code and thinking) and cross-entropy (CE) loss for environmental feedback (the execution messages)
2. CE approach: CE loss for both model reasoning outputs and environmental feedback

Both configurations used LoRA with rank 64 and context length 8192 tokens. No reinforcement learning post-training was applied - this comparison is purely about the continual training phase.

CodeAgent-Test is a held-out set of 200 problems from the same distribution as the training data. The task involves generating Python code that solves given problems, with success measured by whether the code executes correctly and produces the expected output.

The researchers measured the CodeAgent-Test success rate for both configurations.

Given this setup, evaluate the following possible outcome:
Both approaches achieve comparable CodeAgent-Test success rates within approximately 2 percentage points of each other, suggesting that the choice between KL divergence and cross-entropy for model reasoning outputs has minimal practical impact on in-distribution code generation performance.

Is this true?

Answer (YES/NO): NO